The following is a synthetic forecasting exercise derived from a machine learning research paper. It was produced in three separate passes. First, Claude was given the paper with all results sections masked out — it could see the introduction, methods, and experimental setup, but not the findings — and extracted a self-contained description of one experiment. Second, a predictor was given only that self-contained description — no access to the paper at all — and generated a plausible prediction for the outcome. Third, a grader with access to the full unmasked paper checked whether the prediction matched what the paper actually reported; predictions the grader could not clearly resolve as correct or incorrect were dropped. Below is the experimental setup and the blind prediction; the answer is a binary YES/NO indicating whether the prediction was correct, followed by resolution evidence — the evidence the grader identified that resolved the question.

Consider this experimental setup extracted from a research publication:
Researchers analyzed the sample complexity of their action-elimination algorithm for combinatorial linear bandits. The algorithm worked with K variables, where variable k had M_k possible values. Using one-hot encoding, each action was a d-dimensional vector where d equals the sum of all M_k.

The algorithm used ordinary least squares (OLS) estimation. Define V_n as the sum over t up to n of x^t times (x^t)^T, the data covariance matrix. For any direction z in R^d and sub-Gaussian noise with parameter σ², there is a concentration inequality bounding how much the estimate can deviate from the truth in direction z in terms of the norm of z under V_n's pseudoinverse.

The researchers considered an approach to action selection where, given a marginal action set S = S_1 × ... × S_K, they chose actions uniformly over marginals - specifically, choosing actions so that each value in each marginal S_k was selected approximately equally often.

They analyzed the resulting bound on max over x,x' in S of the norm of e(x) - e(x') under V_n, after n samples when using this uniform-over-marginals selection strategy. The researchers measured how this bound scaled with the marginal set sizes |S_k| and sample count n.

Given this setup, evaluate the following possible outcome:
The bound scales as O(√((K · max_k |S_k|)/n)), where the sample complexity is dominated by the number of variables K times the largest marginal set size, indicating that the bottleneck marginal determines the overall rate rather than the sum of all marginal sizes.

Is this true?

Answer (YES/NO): NO